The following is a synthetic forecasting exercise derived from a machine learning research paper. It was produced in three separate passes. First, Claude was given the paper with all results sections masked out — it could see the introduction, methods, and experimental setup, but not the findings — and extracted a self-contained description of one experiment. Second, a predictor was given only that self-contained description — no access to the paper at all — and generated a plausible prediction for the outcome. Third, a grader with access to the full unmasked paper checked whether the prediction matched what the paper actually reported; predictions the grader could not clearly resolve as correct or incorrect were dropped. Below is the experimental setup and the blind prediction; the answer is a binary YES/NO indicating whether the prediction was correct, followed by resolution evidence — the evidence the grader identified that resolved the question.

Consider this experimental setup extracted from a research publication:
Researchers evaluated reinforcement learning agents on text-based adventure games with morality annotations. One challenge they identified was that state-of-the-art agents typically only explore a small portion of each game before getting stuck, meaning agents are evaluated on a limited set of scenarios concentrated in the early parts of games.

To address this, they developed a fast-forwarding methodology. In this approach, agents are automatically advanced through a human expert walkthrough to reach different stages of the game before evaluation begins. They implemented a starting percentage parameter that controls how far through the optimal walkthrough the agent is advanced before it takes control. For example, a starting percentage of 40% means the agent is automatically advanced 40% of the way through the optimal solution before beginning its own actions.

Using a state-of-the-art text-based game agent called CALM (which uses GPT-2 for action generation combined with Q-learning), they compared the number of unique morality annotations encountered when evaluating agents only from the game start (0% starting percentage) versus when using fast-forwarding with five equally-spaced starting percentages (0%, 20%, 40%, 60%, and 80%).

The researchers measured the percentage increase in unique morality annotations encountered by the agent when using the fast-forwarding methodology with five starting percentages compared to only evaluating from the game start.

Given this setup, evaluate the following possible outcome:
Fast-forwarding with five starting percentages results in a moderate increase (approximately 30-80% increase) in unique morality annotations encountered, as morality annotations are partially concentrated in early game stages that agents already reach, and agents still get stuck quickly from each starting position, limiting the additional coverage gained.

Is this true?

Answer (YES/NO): NO